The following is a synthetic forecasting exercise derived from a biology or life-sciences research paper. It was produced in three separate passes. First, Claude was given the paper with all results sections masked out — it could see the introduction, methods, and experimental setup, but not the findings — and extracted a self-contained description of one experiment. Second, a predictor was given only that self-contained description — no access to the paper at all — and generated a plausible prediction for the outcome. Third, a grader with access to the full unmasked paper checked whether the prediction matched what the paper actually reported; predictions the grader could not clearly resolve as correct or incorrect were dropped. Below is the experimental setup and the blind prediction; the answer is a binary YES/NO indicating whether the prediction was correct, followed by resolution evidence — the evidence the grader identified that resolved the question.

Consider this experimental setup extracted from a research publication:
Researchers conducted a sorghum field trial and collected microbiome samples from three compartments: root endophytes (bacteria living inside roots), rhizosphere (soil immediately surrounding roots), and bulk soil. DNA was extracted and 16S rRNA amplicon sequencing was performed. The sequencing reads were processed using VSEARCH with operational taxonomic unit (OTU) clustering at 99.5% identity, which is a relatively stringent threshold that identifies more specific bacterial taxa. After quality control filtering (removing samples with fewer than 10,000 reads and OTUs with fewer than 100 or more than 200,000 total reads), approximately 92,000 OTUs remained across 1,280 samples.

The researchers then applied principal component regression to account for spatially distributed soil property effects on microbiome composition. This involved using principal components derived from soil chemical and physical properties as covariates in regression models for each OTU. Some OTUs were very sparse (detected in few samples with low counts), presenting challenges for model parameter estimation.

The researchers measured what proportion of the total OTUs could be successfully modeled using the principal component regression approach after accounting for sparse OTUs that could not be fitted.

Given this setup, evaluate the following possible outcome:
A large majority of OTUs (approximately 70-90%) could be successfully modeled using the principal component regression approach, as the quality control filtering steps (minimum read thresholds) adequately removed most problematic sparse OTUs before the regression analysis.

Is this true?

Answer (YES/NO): NO